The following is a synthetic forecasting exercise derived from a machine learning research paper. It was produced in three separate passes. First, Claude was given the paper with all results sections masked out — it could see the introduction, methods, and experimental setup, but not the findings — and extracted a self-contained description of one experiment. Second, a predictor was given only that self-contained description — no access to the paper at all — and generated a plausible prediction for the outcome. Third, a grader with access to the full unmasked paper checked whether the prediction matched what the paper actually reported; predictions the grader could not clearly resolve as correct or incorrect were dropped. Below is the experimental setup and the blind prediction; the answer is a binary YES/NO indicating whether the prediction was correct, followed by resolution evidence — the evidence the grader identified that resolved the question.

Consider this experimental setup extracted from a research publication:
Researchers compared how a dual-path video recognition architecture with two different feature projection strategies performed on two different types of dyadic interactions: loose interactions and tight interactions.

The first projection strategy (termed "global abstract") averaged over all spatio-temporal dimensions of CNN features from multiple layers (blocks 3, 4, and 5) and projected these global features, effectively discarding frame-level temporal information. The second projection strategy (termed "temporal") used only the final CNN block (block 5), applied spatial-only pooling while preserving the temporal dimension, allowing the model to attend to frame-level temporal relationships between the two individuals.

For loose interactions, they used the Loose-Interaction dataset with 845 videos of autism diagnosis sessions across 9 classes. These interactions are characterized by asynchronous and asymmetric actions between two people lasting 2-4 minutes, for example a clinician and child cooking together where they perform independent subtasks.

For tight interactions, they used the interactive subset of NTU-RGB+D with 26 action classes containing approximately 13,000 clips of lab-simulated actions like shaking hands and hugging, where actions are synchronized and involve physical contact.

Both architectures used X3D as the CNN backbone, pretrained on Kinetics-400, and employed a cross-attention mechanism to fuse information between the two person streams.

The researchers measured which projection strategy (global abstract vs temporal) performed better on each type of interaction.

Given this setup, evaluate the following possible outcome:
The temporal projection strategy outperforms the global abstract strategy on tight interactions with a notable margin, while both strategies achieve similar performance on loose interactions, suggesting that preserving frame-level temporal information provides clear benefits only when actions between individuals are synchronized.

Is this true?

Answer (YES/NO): NO